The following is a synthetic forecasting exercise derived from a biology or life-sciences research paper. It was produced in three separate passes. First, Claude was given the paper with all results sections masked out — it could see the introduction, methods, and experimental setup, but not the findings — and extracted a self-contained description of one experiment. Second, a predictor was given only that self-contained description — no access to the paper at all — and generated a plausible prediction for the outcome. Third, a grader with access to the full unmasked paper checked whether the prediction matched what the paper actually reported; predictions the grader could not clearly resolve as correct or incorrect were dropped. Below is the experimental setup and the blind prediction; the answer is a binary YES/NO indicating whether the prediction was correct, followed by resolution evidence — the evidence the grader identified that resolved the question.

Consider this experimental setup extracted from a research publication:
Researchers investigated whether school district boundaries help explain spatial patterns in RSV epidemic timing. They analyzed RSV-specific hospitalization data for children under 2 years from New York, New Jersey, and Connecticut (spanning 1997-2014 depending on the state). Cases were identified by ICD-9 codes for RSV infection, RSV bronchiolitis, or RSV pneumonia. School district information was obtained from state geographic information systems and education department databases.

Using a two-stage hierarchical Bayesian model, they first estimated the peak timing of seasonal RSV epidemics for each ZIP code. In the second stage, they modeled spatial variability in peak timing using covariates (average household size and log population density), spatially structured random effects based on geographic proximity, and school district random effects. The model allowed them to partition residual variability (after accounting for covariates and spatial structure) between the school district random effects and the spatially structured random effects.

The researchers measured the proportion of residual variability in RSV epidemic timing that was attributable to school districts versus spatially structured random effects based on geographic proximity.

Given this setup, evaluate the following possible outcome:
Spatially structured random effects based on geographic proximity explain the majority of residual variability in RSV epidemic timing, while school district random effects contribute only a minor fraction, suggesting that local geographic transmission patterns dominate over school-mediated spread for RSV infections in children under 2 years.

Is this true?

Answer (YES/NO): YES